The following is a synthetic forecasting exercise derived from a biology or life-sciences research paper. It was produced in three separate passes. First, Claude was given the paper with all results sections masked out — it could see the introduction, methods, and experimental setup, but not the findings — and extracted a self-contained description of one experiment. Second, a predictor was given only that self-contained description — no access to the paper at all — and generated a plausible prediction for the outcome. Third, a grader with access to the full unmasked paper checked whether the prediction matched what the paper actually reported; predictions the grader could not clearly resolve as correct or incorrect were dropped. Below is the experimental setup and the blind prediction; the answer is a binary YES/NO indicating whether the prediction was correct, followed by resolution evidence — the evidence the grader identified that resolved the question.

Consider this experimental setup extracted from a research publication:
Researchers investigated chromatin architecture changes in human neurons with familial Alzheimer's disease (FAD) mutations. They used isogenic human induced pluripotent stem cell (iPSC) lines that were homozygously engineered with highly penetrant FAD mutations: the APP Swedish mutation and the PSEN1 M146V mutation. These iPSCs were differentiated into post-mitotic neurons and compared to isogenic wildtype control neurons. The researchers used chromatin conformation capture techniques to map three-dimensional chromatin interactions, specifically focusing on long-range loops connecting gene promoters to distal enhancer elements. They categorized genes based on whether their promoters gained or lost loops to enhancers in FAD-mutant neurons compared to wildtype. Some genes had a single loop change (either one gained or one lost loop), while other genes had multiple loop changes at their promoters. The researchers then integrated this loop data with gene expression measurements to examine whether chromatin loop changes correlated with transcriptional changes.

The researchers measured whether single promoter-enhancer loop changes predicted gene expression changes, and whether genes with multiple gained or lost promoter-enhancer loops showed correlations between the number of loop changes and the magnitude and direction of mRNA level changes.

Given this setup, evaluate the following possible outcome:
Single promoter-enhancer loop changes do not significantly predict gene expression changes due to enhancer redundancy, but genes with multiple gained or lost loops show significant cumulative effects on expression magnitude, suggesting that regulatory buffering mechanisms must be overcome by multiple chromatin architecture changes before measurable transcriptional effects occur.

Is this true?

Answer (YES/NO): YES